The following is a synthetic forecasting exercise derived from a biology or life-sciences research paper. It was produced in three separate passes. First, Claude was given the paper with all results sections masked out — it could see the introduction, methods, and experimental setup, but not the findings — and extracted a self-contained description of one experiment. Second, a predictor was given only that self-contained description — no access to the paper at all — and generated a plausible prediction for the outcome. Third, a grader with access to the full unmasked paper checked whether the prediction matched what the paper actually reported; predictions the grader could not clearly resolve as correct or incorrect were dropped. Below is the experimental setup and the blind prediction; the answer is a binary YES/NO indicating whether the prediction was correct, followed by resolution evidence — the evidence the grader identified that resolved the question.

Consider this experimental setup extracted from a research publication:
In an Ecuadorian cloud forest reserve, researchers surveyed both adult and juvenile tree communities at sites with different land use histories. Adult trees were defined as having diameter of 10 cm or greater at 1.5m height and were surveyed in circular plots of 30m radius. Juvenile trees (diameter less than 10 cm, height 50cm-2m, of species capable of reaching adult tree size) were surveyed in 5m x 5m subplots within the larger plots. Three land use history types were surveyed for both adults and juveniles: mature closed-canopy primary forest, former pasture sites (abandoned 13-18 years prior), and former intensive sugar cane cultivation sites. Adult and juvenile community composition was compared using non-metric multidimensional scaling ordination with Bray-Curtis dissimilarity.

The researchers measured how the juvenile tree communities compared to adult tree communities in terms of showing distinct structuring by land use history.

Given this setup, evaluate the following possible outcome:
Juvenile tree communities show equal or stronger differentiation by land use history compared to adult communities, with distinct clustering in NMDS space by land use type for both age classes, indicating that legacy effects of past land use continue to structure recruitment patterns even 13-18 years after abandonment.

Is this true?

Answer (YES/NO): NO